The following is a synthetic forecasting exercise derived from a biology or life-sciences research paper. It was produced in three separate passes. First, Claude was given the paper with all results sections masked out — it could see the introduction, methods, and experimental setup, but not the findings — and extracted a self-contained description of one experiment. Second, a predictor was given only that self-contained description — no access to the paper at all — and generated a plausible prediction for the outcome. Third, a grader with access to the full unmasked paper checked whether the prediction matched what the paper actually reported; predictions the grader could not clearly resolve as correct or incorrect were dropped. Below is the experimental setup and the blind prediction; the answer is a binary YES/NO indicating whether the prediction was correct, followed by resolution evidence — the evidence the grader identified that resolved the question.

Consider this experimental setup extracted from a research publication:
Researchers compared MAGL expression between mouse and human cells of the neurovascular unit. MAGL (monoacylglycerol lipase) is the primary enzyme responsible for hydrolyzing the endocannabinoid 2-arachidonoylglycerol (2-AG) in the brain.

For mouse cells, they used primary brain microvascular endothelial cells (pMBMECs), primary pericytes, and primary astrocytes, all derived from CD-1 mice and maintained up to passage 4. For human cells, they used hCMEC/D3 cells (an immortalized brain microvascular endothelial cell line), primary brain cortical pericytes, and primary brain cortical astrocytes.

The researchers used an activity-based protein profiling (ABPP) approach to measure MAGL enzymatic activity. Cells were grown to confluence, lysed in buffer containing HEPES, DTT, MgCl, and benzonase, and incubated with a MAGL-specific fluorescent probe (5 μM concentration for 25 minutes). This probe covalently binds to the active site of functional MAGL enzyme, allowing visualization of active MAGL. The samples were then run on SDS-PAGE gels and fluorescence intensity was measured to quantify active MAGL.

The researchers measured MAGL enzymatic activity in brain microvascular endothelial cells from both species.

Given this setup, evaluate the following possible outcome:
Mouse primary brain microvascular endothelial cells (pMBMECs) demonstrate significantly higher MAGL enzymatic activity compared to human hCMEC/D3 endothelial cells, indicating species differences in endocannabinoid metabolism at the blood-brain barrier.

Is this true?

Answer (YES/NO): NO